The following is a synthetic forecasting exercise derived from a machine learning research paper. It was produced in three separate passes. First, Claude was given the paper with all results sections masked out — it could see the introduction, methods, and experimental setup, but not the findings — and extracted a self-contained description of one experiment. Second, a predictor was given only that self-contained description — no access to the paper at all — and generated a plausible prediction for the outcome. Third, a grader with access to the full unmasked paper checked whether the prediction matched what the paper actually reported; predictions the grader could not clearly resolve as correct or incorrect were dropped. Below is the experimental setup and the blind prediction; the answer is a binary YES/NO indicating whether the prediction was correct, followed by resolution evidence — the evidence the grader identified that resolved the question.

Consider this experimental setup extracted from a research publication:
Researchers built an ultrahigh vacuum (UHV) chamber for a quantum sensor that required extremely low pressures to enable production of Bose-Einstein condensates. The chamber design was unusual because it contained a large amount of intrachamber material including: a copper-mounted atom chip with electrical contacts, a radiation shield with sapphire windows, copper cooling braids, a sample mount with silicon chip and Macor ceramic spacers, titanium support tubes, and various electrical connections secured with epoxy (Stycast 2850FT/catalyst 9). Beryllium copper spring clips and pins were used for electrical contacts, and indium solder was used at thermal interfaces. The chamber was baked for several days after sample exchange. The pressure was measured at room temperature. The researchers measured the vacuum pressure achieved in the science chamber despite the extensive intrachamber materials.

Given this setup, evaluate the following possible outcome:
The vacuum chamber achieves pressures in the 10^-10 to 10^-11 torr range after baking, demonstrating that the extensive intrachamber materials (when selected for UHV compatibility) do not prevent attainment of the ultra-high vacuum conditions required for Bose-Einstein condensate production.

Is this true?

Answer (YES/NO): YES